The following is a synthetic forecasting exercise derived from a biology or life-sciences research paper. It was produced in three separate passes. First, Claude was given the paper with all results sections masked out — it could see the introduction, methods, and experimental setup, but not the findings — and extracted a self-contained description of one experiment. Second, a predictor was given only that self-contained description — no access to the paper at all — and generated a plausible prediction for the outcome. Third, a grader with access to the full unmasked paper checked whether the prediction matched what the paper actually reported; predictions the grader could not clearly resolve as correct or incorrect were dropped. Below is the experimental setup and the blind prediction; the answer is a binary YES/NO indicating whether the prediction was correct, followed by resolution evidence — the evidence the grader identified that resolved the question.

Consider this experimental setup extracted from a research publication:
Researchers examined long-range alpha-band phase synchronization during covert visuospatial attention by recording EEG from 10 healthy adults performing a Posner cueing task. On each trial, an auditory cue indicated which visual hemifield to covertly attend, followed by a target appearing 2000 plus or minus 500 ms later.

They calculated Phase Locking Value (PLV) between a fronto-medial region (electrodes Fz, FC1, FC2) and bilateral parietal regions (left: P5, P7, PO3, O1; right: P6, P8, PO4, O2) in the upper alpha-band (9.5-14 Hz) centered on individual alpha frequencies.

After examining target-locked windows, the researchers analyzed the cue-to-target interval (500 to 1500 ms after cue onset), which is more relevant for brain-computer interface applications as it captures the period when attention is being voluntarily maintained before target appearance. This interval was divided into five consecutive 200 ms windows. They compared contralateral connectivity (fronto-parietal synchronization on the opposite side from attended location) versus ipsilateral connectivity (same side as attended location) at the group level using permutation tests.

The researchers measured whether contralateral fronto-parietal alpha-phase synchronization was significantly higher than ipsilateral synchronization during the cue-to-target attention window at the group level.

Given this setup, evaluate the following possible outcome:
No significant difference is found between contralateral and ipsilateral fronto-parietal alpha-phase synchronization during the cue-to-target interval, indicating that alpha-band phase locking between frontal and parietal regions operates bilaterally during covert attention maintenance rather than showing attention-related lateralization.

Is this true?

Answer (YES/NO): YES